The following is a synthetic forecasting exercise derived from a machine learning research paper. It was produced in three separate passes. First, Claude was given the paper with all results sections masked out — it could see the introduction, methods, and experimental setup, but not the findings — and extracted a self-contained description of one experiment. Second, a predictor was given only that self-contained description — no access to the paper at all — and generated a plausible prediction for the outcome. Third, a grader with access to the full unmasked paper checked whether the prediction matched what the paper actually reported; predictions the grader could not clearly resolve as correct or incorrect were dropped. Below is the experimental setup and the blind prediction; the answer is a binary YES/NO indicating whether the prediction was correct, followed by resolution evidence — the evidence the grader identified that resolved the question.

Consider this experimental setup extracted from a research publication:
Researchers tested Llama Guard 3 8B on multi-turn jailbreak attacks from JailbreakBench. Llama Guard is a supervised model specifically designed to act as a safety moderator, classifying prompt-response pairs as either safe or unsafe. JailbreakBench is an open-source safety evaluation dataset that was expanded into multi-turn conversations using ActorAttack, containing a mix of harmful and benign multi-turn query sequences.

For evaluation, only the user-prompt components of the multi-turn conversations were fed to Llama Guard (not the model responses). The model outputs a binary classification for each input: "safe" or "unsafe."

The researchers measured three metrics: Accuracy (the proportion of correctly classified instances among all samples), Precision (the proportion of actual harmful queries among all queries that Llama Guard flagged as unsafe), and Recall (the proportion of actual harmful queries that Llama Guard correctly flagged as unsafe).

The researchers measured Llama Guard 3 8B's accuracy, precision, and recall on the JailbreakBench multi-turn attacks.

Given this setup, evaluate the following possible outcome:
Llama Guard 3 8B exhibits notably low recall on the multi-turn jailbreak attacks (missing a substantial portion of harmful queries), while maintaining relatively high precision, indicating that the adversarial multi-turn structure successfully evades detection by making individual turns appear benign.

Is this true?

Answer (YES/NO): NO